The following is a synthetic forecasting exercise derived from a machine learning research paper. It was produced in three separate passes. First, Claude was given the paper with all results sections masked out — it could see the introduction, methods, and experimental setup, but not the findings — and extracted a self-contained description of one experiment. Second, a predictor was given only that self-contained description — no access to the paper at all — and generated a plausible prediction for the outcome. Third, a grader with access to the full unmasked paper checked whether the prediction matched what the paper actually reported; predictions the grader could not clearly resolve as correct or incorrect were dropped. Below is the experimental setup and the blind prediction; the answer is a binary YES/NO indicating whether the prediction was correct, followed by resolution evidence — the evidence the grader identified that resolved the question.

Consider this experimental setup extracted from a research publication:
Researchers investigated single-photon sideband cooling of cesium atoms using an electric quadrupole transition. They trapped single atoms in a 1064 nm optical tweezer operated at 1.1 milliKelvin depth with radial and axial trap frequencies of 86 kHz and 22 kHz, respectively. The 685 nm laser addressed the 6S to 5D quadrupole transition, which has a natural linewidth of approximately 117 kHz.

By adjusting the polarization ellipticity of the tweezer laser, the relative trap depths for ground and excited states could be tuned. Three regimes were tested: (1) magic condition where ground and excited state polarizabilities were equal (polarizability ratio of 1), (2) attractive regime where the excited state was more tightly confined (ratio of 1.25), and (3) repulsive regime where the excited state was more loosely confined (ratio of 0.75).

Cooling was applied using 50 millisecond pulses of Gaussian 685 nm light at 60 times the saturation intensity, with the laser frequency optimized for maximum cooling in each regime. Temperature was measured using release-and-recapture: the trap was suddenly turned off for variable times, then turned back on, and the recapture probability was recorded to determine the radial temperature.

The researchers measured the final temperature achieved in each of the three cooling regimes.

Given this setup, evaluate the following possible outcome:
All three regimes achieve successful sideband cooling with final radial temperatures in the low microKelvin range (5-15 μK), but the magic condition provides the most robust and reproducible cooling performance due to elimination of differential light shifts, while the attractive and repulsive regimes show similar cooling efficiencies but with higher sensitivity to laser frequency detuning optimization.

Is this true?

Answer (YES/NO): NO